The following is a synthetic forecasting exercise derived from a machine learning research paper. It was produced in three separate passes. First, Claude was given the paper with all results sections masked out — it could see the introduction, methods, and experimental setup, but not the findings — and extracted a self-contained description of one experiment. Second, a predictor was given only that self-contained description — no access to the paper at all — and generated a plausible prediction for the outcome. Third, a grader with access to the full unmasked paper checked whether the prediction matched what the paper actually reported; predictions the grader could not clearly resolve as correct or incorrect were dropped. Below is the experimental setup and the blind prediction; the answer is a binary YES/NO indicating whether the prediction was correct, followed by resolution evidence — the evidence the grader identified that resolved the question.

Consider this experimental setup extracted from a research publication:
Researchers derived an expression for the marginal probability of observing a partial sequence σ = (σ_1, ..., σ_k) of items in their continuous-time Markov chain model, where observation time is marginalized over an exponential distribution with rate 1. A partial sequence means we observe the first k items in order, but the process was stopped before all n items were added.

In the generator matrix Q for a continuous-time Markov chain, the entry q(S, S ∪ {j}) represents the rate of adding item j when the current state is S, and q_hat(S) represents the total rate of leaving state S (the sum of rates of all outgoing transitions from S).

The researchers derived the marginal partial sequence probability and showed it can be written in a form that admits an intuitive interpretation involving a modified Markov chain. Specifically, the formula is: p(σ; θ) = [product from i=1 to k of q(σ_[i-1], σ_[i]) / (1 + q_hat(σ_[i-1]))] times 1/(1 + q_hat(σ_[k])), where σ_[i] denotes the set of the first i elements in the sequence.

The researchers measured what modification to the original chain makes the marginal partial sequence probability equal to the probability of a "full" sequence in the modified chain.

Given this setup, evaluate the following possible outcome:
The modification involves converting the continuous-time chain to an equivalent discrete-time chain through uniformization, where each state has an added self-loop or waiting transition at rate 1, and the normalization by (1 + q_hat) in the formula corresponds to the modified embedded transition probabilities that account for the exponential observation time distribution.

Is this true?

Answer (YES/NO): NO